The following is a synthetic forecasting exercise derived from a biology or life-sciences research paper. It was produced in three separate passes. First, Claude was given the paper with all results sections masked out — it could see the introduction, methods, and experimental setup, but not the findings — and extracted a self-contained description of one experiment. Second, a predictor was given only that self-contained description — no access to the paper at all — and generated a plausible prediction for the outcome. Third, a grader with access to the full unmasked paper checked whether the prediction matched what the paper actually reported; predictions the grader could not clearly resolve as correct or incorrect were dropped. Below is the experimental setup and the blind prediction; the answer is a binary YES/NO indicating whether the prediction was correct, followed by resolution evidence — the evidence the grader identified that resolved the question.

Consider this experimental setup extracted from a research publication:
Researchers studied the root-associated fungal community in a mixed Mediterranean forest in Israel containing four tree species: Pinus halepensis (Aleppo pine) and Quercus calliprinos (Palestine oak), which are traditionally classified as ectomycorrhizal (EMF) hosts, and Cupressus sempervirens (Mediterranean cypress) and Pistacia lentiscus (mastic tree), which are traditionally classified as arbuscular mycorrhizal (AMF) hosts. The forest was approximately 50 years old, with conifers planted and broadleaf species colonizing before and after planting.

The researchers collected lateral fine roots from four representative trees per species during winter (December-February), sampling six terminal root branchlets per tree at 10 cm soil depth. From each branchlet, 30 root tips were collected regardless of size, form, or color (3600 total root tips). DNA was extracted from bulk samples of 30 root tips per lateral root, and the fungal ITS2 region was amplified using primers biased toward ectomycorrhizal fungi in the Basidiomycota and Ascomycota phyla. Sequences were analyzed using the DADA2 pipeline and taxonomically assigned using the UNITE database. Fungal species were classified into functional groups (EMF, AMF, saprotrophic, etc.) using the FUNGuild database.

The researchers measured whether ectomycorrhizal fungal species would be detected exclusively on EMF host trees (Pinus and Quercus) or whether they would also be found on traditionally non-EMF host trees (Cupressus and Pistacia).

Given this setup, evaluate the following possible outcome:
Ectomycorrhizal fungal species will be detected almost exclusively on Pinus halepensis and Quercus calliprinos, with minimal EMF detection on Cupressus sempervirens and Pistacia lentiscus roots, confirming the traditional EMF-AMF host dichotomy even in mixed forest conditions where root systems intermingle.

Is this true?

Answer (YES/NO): NO